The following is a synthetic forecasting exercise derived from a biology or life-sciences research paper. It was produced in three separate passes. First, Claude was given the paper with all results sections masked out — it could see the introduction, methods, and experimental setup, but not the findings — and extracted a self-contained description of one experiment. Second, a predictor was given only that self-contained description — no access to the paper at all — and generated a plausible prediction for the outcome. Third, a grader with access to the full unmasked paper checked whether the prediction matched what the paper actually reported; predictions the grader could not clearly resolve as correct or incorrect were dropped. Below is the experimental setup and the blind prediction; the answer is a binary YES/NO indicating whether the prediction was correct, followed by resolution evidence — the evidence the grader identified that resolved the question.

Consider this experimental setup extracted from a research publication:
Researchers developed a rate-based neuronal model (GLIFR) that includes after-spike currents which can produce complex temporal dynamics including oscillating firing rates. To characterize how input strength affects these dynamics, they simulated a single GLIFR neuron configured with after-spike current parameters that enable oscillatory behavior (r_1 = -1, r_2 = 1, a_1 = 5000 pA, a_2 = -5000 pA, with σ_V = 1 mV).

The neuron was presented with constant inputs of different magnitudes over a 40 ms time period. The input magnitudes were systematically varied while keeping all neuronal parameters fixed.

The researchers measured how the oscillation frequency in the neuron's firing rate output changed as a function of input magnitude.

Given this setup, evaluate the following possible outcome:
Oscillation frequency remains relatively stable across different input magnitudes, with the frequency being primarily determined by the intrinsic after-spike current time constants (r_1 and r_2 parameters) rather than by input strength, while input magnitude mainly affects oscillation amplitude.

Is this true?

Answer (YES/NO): NO